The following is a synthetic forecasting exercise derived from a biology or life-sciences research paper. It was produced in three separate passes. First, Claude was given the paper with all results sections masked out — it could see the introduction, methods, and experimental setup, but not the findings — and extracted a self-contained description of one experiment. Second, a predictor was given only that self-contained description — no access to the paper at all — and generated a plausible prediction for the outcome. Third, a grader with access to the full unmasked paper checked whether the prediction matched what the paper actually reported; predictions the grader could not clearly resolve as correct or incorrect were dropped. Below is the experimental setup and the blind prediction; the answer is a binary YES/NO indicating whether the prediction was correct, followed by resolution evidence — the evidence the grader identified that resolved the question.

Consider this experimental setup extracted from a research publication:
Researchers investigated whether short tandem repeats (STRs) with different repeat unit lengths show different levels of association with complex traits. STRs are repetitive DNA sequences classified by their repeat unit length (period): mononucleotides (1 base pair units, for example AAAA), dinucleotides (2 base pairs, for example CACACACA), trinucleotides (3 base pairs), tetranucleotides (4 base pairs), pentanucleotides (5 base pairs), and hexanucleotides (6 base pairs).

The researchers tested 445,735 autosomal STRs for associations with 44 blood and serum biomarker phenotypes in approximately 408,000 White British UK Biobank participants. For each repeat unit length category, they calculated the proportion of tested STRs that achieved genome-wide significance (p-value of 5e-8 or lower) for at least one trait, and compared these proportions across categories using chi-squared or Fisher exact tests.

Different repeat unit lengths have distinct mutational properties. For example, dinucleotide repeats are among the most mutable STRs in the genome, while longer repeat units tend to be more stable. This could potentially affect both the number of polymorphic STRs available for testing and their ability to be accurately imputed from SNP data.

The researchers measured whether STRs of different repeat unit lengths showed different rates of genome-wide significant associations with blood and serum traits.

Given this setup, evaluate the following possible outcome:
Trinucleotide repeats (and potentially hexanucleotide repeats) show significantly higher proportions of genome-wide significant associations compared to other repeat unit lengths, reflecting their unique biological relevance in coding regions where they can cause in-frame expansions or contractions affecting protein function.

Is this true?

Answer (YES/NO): NO